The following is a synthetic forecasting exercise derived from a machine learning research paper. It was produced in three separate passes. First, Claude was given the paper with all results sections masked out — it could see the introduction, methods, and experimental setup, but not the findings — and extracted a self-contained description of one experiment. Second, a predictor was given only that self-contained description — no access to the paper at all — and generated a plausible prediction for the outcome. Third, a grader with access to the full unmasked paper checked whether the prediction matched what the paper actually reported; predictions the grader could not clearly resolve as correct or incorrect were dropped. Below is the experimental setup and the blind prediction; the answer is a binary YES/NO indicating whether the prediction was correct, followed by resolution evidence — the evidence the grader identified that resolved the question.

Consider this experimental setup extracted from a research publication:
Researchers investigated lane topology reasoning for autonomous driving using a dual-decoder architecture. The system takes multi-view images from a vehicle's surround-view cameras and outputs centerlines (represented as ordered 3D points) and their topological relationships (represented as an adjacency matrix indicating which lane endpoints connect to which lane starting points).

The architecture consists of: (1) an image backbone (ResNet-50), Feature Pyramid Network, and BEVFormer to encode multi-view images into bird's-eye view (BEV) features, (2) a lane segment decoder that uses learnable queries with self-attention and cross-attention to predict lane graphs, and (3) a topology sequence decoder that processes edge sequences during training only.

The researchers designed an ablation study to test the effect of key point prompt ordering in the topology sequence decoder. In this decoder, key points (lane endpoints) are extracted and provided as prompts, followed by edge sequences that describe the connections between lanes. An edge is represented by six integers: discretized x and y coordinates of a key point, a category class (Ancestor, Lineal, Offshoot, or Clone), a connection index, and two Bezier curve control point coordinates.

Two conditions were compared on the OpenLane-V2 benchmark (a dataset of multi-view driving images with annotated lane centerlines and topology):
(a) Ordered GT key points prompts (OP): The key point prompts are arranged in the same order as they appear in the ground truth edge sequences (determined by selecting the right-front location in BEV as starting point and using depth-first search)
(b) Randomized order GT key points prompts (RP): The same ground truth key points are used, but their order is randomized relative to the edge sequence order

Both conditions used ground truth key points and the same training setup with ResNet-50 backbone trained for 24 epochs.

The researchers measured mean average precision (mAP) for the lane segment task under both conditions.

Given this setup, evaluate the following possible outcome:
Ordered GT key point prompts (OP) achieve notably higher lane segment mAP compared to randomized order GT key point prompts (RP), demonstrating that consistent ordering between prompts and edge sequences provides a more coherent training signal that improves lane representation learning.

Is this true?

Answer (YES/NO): NO